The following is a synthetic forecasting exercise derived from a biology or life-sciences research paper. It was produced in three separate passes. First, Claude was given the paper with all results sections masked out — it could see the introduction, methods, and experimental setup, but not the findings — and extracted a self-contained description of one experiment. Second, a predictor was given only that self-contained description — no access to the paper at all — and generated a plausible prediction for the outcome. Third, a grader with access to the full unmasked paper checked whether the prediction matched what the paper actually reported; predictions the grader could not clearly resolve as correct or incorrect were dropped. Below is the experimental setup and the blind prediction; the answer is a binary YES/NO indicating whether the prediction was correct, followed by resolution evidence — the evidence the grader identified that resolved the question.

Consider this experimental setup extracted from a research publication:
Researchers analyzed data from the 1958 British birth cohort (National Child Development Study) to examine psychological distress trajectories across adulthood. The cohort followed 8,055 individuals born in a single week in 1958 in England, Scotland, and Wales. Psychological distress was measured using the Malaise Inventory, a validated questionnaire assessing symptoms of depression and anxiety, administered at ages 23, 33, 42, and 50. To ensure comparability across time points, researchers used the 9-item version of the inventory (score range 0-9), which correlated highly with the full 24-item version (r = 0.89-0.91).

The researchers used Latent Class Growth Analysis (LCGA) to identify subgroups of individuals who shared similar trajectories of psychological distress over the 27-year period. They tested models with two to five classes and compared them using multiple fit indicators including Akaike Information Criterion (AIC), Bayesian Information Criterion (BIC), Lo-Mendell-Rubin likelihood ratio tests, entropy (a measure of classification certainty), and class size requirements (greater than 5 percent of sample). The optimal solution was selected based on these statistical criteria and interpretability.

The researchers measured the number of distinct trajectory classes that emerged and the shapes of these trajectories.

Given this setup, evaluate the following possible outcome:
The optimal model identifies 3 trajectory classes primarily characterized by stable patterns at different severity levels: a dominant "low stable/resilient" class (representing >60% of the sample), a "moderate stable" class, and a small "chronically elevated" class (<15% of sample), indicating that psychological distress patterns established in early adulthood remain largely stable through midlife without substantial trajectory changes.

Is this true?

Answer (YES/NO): NO